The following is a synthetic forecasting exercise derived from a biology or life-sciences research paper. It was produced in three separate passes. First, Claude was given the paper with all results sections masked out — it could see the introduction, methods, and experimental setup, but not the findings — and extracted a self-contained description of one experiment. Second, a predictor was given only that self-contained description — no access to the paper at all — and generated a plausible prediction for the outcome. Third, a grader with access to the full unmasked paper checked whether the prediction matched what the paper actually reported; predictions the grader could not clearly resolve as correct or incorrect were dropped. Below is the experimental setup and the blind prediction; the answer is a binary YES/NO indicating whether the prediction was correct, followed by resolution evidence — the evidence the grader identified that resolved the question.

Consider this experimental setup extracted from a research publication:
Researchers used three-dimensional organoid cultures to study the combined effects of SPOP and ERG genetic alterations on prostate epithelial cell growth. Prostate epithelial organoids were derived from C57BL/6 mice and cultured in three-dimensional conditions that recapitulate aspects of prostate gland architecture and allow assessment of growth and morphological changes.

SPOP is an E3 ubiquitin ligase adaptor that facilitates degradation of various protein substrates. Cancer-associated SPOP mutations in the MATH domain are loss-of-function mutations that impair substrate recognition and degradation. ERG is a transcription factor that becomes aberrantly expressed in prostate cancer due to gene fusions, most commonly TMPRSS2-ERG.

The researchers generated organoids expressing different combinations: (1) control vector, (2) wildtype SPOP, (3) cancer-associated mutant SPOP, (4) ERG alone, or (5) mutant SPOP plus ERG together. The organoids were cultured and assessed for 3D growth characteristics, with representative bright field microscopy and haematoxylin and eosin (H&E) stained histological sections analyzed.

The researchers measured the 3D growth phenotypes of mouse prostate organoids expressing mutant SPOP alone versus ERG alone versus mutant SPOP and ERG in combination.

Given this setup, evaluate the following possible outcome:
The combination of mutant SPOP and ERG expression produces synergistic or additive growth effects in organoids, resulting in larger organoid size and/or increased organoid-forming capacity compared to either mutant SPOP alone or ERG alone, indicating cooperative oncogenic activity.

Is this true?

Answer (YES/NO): NO